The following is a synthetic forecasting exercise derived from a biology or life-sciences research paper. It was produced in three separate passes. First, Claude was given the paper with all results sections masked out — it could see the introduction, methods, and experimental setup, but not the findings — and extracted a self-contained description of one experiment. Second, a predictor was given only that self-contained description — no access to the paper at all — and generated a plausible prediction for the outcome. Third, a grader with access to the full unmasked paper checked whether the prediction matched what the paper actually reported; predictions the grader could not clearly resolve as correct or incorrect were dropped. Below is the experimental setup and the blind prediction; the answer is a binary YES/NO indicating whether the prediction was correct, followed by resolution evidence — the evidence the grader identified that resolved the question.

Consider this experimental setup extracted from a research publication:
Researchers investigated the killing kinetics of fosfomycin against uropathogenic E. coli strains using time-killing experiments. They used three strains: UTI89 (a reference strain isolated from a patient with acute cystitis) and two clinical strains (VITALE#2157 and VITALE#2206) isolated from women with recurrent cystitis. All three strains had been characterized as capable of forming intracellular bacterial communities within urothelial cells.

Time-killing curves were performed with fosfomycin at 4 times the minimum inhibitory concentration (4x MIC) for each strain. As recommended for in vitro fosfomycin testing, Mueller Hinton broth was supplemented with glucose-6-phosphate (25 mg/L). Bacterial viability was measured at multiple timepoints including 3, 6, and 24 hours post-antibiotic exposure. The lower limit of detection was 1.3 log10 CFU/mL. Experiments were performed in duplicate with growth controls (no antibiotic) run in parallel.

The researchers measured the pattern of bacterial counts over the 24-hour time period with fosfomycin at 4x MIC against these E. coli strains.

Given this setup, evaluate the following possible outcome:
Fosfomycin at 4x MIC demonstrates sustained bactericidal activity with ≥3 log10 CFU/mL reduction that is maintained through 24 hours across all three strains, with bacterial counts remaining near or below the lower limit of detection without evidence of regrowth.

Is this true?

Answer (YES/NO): NO